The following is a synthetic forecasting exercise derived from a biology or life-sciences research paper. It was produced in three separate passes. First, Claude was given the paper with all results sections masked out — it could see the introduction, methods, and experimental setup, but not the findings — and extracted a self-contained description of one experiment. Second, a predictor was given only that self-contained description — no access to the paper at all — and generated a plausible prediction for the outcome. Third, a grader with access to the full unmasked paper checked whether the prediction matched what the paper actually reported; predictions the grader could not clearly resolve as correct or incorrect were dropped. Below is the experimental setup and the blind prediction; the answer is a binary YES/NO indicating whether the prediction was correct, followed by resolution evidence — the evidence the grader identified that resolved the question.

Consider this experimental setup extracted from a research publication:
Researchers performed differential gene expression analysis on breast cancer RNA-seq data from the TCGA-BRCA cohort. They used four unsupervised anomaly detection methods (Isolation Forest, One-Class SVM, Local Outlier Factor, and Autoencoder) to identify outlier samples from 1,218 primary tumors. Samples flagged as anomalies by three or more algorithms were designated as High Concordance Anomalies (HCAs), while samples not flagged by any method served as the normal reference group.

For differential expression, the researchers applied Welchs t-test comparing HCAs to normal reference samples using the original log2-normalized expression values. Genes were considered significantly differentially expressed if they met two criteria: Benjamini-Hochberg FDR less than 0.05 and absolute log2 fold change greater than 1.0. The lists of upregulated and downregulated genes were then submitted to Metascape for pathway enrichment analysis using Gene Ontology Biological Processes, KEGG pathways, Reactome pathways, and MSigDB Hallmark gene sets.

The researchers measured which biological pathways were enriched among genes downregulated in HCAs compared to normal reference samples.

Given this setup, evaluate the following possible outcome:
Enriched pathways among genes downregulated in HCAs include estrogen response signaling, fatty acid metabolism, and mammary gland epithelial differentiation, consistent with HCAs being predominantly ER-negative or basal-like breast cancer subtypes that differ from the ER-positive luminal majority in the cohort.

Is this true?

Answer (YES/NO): NO